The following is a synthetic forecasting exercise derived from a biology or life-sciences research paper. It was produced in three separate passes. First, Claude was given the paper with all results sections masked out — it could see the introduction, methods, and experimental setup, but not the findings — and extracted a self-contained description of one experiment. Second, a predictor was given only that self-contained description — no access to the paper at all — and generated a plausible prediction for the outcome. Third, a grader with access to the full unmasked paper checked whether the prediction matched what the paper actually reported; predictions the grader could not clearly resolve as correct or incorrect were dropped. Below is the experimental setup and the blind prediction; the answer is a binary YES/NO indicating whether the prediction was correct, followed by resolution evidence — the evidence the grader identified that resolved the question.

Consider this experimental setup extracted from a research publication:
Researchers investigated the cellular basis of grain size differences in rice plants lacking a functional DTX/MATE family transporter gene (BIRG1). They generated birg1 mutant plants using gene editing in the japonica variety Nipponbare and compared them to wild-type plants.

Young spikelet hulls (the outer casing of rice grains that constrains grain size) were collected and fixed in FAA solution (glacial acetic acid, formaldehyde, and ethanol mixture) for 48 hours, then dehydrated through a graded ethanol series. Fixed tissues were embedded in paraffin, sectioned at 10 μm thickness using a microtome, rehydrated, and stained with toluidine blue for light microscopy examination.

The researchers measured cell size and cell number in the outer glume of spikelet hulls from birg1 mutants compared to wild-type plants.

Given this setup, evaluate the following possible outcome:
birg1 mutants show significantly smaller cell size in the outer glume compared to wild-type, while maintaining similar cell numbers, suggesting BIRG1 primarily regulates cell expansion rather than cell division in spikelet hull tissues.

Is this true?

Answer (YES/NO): NO